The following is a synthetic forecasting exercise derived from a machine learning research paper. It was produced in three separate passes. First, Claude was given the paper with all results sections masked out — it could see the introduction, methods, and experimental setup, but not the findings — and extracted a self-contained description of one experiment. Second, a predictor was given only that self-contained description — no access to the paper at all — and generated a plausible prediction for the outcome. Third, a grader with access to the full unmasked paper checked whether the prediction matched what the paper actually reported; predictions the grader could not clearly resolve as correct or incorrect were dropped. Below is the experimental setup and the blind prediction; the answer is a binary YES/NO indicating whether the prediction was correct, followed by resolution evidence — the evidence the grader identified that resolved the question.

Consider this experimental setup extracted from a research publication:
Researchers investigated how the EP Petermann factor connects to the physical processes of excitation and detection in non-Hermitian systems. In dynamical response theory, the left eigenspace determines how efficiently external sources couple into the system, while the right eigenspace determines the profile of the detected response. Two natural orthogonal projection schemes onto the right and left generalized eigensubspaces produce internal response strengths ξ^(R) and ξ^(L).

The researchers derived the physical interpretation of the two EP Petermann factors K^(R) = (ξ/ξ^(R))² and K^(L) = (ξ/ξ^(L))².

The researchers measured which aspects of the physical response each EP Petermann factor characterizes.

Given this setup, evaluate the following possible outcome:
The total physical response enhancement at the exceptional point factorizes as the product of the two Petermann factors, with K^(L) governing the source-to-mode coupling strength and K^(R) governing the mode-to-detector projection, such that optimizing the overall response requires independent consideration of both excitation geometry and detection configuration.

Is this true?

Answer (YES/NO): NO